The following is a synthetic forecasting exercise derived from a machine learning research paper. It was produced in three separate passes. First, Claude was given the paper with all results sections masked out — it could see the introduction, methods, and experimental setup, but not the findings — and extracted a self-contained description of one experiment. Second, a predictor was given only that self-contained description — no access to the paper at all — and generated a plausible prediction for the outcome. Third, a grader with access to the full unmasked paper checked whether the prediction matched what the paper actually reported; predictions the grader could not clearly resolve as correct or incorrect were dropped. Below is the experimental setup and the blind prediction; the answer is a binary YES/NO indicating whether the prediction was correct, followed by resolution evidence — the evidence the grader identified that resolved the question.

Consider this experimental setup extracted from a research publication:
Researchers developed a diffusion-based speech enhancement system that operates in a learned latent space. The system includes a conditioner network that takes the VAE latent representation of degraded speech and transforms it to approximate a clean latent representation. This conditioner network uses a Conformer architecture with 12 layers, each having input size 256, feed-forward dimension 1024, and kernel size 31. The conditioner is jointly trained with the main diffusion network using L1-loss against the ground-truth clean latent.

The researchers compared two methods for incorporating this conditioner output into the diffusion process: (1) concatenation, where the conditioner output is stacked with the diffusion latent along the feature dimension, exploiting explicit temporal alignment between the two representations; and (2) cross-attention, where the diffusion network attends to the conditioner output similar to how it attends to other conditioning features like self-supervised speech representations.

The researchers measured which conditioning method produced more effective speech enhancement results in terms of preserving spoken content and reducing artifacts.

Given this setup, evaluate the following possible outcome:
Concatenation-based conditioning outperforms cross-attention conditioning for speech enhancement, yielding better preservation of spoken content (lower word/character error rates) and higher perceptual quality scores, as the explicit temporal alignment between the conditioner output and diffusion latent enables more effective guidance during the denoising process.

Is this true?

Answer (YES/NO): YES